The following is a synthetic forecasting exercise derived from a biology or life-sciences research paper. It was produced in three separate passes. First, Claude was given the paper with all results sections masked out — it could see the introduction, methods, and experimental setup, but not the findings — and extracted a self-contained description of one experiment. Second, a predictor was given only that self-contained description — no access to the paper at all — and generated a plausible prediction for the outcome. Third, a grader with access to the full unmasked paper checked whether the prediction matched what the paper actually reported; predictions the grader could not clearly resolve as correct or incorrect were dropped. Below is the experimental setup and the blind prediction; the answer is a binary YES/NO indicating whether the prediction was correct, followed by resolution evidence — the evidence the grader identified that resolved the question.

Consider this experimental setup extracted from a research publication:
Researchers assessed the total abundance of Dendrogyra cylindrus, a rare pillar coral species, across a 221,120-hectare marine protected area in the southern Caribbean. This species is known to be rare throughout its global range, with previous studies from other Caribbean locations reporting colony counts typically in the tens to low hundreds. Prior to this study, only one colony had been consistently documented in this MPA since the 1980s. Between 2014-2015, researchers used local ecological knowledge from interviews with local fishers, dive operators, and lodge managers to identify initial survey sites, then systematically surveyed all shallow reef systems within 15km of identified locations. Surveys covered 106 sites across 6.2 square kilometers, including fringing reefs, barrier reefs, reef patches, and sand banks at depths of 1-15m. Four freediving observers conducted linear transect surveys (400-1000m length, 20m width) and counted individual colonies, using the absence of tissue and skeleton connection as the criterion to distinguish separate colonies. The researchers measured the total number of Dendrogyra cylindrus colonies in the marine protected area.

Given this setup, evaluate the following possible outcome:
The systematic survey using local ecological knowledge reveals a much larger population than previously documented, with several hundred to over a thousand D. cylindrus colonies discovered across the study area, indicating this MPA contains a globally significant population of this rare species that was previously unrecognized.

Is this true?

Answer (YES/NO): YES